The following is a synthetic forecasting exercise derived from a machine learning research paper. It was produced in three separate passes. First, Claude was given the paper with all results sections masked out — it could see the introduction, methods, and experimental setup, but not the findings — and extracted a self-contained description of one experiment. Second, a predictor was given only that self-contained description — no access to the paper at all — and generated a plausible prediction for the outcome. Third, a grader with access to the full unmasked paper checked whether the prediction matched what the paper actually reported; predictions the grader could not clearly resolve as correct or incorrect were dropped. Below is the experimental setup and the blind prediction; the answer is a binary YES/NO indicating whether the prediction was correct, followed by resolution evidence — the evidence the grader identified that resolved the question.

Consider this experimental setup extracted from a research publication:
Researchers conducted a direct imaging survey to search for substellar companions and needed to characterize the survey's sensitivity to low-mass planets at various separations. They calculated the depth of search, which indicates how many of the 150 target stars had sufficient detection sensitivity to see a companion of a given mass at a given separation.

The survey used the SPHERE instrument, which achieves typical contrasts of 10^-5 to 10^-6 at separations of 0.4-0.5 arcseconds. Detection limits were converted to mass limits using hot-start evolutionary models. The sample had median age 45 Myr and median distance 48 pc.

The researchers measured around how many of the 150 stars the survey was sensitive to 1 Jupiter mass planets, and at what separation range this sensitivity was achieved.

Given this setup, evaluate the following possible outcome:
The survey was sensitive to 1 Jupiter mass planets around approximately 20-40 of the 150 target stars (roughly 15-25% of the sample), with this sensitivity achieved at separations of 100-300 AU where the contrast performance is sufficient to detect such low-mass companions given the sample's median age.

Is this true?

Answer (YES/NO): NO